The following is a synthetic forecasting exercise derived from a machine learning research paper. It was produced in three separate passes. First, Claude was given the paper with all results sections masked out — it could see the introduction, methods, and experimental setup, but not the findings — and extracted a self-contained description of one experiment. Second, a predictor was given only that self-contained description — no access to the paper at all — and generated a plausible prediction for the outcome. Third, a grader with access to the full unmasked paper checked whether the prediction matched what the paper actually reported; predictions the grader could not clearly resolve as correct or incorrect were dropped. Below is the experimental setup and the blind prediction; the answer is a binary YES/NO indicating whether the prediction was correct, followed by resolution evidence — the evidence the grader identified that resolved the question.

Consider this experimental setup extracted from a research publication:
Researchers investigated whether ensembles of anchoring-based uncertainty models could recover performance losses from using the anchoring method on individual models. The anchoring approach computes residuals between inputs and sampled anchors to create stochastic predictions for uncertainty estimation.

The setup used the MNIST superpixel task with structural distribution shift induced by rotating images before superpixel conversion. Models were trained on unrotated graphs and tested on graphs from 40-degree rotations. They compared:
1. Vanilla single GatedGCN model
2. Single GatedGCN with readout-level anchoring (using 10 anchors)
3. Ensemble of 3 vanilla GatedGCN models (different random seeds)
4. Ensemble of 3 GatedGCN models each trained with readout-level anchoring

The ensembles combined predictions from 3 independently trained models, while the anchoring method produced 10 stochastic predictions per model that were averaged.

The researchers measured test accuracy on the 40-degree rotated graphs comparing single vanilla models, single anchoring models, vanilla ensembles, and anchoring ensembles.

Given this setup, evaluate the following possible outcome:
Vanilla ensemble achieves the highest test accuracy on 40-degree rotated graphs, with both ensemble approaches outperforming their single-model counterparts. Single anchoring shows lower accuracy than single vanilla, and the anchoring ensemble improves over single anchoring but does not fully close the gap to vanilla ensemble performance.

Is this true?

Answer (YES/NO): NO